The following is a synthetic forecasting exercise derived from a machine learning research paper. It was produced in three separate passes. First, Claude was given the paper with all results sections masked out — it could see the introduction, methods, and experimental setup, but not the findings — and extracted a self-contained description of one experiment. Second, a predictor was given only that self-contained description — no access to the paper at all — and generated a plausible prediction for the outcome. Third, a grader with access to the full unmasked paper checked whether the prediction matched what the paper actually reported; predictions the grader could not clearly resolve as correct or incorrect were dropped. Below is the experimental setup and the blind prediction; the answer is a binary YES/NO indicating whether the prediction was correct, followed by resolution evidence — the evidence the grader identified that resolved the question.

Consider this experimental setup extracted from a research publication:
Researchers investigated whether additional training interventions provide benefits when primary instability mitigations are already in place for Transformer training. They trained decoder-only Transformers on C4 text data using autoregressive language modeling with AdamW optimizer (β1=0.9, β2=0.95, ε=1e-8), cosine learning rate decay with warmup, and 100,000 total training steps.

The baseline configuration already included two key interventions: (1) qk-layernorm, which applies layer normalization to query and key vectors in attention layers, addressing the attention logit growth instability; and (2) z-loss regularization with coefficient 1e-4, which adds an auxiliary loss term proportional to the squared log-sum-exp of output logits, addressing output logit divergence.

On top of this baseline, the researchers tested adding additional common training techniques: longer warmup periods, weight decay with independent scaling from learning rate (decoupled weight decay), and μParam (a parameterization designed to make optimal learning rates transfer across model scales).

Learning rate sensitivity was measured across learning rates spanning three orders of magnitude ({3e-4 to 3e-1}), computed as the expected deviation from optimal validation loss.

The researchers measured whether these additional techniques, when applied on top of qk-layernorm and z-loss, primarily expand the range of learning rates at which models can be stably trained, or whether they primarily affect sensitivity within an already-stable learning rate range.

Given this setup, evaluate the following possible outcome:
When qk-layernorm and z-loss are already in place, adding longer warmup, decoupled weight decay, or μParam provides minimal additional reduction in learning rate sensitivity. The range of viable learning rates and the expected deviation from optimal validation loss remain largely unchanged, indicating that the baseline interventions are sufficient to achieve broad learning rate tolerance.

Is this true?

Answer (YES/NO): NO